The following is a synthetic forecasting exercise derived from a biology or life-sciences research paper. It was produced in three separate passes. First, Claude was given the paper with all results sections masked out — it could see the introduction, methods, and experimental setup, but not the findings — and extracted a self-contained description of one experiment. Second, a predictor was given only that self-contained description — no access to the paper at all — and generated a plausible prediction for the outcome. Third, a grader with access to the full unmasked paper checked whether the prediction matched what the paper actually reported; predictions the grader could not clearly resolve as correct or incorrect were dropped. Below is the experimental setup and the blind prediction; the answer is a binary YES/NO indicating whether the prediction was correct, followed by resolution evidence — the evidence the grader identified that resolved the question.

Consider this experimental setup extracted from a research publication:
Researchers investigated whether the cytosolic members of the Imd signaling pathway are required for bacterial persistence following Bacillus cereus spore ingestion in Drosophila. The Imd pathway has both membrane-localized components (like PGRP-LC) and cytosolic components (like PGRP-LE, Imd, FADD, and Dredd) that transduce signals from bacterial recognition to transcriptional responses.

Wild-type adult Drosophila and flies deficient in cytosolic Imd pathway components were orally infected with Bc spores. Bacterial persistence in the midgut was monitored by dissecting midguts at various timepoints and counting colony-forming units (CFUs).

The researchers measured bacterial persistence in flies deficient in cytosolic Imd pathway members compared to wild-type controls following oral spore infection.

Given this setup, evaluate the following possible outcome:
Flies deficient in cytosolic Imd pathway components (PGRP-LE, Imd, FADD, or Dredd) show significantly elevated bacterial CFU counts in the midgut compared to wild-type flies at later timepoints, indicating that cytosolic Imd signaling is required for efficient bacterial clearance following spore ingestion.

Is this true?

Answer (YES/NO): NO